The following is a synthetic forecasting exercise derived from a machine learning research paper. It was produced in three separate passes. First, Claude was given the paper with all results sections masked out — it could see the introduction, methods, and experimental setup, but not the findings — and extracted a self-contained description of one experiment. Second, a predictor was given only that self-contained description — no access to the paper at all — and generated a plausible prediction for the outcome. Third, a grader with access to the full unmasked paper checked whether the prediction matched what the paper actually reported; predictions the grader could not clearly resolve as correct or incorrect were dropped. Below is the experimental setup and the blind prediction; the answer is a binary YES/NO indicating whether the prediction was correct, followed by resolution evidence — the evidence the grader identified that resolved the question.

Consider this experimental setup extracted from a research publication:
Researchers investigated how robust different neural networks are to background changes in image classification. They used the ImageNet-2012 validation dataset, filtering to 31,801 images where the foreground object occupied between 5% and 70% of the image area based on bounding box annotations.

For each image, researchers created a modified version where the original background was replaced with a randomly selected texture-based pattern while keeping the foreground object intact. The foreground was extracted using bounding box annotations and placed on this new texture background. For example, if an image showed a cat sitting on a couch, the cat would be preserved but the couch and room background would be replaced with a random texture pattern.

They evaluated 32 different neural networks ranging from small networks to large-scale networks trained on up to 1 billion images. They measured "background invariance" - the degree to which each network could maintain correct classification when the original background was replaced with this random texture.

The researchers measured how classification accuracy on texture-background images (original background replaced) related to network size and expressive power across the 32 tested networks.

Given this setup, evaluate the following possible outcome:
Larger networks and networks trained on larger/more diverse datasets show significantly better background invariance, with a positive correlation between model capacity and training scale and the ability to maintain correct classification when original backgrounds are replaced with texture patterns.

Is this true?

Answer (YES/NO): YES